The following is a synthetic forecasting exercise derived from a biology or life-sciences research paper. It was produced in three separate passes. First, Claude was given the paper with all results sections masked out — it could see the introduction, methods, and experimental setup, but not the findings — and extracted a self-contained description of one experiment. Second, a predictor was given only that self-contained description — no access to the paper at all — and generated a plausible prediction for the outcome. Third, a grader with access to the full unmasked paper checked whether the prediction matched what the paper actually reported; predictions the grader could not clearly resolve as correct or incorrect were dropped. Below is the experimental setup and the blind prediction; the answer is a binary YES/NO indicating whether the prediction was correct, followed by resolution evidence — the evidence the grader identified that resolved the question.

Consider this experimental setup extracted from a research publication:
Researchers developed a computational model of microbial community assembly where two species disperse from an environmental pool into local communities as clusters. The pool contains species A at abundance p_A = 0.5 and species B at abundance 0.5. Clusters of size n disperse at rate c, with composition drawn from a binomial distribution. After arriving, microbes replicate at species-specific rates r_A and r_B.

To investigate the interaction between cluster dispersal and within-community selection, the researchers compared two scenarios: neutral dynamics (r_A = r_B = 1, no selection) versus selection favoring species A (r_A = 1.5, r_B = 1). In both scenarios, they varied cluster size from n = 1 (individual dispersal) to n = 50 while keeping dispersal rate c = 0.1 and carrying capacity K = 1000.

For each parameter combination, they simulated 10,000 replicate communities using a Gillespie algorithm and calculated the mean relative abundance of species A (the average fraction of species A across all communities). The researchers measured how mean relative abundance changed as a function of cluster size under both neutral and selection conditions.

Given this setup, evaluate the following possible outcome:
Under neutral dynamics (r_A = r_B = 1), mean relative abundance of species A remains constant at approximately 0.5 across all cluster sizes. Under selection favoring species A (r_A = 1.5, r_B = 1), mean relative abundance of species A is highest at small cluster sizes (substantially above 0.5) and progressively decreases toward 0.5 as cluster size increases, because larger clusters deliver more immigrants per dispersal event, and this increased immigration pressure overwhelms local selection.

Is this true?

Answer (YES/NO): NO